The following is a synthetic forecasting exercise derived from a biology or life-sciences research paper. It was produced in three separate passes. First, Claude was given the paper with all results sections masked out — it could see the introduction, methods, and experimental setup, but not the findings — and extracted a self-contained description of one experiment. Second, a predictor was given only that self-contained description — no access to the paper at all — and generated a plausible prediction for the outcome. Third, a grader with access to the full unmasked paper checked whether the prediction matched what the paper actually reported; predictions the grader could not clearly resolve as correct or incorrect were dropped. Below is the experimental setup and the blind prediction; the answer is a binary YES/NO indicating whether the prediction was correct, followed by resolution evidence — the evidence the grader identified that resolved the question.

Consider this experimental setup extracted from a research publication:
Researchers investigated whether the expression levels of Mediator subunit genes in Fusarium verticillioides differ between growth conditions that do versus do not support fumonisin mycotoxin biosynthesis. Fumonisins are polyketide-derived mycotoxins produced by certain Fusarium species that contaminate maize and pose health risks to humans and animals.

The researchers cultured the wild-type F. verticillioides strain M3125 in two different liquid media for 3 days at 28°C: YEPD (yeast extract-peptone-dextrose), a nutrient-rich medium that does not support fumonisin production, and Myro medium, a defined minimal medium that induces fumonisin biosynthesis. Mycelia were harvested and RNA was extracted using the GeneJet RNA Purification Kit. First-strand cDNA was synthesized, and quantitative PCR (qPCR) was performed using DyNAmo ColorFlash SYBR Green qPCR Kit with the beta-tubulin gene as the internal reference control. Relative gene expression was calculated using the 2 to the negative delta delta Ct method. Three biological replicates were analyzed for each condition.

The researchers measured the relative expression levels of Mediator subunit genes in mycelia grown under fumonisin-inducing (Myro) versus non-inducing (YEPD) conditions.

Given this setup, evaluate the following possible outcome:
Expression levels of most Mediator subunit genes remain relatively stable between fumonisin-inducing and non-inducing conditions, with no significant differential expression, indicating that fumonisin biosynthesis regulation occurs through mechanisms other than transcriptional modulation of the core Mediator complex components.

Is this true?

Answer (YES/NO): YES